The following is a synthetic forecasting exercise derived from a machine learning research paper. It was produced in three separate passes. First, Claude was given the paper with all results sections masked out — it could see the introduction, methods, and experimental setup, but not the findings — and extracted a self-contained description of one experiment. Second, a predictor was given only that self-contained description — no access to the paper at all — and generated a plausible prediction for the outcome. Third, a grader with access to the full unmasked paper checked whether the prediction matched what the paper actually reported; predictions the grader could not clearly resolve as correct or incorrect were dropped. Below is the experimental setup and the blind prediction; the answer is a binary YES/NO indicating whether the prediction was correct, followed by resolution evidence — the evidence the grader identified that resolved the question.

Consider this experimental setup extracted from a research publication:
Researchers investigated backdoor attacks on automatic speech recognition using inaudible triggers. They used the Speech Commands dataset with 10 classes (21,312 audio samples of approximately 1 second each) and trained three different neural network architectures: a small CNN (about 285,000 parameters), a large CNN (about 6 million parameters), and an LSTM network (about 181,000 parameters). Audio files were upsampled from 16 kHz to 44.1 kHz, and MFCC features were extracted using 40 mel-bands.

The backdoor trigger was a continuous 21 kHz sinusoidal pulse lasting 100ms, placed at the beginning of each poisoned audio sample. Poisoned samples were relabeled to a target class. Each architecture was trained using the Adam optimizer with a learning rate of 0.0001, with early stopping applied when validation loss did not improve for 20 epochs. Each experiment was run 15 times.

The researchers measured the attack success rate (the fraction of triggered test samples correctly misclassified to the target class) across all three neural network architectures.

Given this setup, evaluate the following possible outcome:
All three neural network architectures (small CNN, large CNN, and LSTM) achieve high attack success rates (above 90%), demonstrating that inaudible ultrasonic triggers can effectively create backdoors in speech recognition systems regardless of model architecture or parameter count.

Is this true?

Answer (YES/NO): NO